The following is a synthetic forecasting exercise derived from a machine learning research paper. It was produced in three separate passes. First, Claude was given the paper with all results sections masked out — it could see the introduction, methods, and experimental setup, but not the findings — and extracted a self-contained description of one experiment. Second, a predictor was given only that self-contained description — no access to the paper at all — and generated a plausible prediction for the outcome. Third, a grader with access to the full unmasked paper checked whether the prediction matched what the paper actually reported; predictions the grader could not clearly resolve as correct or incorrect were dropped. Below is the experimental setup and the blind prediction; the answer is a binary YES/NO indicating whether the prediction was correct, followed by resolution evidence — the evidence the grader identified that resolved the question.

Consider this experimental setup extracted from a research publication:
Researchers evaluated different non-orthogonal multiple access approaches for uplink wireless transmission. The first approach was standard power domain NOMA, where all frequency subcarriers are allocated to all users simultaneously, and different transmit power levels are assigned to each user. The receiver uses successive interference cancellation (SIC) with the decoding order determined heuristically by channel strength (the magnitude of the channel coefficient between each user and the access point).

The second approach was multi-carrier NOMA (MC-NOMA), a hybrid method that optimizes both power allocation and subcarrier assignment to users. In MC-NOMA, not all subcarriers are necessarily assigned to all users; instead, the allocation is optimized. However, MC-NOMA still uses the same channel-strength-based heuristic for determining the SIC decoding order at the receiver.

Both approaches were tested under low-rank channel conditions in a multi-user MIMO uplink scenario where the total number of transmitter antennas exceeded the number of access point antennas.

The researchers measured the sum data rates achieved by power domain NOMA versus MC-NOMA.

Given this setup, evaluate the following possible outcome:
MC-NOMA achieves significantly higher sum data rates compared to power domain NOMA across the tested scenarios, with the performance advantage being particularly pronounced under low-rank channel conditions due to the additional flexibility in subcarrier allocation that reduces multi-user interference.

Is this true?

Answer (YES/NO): NO